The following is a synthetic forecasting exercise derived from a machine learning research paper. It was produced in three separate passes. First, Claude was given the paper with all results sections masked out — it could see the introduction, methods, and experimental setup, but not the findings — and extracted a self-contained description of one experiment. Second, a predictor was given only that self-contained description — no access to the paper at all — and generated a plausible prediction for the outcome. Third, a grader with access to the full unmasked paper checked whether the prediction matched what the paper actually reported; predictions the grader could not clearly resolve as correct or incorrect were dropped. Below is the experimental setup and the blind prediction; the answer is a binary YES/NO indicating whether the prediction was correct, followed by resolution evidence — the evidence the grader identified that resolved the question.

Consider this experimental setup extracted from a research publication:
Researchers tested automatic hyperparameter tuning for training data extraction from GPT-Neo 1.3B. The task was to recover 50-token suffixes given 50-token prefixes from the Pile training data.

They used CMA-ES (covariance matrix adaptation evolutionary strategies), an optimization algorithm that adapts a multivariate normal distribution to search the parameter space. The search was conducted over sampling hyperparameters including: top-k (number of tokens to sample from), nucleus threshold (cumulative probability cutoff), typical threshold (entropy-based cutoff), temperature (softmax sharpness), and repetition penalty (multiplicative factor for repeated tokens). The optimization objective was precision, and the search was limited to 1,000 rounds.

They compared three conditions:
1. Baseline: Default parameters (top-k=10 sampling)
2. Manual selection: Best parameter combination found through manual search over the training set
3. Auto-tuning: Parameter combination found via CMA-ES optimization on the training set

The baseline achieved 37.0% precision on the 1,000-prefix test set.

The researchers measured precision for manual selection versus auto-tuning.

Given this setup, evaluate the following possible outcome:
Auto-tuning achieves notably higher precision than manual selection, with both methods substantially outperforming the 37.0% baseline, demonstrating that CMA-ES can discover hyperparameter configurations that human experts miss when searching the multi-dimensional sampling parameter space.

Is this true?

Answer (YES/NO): NO